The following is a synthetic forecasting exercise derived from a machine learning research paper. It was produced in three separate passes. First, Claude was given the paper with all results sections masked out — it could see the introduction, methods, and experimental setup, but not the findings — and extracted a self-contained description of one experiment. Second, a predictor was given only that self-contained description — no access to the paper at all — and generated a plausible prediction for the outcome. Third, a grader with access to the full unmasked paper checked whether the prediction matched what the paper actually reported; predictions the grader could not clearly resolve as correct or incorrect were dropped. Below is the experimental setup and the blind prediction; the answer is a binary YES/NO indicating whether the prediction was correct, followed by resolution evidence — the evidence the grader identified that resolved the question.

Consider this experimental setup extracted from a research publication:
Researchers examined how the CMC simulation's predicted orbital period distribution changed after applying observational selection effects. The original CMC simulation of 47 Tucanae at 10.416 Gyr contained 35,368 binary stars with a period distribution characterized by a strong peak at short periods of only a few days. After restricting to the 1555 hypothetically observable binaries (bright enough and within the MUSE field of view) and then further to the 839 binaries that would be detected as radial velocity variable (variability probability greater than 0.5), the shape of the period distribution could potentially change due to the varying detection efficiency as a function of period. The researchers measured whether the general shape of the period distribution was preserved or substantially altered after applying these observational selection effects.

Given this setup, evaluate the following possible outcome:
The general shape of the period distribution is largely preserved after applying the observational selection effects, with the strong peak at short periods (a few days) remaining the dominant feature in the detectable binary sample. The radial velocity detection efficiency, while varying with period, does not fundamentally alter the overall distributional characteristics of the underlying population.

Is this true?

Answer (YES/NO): YES